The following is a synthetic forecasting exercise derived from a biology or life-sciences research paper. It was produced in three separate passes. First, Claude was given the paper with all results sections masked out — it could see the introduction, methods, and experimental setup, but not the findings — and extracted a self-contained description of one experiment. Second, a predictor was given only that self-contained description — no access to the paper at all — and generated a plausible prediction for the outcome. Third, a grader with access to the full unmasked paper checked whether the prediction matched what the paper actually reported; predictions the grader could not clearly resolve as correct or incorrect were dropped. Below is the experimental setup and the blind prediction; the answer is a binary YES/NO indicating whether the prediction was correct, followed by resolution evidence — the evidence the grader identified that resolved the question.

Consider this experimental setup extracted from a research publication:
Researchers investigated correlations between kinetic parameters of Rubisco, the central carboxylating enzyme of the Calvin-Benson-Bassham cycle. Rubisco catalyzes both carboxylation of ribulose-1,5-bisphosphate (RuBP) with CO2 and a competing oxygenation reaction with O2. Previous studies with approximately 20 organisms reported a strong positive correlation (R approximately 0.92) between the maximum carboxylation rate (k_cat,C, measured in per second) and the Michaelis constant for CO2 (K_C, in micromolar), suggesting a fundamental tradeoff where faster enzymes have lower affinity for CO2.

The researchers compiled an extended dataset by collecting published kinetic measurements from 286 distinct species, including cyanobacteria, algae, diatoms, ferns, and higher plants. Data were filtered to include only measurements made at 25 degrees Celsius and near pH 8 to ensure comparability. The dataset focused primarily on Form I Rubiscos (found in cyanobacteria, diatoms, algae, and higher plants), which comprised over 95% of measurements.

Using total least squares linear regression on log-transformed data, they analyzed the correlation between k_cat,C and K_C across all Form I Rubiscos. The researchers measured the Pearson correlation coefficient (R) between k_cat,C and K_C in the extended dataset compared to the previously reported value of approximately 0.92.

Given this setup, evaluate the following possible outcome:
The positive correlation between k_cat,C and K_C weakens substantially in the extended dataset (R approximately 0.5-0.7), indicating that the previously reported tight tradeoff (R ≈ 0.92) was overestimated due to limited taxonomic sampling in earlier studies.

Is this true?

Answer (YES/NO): YES